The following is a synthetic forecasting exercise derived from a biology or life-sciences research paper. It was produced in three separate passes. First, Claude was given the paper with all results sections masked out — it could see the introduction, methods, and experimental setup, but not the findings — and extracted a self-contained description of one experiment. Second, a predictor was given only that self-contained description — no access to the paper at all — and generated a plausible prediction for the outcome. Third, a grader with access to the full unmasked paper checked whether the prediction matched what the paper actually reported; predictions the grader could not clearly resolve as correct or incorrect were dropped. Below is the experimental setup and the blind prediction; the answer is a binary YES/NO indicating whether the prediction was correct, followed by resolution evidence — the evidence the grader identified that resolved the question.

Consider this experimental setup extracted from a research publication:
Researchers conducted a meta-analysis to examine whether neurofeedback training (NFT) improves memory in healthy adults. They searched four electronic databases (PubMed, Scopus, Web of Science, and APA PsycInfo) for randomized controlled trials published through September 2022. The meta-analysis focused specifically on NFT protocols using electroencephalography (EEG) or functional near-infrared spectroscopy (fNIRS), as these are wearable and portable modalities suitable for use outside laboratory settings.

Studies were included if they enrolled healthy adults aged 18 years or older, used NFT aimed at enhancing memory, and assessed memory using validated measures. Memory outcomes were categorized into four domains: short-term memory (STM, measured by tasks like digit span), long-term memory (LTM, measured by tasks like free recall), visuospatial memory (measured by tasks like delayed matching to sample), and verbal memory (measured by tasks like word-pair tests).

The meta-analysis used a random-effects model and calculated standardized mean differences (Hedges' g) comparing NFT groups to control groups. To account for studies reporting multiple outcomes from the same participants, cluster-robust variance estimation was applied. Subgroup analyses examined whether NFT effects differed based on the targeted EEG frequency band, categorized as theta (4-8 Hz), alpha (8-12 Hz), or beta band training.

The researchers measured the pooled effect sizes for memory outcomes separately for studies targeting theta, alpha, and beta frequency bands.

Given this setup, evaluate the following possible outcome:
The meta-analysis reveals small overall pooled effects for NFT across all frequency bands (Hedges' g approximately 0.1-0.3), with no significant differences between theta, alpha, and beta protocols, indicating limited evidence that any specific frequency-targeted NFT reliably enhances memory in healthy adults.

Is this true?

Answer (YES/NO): NO